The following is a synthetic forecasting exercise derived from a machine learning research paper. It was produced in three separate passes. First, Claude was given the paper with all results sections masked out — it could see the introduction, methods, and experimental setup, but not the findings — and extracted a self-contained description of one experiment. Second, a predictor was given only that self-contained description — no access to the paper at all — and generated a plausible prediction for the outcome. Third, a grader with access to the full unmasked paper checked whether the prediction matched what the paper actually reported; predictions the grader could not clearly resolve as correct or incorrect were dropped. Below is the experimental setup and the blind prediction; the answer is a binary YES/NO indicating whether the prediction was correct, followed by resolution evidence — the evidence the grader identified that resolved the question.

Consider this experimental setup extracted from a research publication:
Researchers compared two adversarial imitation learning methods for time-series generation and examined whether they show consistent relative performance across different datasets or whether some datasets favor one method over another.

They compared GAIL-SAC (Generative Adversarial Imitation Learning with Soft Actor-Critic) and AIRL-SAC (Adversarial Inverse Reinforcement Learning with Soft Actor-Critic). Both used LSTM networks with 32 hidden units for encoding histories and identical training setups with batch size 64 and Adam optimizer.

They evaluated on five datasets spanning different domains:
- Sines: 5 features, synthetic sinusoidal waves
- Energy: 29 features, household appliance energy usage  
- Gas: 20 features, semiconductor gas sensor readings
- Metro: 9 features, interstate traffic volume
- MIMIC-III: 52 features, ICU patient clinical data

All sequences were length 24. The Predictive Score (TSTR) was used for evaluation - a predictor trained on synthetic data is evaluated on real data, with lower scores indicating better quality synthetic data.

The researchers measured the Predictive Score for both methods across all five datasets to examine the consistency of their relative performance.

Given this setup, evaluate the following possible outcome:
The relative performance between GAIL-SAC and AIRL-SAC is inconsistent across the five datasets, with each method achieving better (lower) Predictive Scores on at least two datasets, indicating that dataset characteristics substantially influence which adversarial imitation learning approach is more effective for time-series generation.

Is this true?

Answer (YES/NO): YES